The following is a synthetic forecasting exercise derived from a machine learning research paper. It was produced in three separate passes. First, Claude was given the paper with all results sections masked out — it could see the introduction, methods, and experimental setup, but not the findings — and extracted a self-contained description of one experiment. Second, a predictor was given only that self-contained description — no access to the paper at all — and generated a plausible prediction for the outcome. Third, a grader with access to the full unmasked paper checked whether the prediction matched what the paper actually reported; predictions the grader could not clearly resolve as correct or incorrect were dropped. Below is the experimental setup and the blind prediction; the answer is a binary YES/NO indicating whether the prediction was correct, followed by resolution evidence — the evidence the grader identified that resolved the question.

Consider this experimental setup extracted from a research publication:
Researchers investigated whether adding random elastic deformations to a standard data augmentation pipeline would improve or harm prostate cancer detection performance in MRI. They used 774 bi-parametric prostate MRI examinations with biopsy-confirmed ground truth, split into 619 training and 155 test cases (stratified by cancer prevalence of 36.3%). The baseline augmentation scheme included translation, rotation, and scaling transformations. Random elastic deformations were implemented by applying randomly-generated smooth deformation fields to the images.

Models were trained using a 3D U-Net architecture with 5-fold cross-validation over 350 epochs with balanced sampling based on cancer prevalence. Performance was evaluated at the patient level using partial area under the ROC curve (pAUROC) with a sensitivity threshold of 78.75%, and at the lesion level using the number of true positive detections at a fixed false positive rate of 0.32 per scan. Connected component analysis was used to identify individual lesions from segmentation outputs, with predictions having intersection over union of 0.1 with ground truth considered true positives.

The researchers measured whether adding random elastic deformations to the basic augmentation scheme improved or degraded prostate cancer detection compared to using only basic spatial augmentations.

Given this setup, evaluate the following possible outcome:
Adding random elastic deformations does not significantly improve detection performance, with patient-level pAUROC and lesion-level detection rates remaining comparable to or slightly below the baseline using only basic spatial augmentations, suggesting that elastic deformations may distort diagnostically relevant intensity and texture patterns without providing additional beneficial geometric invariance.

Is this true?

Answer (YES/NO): NO